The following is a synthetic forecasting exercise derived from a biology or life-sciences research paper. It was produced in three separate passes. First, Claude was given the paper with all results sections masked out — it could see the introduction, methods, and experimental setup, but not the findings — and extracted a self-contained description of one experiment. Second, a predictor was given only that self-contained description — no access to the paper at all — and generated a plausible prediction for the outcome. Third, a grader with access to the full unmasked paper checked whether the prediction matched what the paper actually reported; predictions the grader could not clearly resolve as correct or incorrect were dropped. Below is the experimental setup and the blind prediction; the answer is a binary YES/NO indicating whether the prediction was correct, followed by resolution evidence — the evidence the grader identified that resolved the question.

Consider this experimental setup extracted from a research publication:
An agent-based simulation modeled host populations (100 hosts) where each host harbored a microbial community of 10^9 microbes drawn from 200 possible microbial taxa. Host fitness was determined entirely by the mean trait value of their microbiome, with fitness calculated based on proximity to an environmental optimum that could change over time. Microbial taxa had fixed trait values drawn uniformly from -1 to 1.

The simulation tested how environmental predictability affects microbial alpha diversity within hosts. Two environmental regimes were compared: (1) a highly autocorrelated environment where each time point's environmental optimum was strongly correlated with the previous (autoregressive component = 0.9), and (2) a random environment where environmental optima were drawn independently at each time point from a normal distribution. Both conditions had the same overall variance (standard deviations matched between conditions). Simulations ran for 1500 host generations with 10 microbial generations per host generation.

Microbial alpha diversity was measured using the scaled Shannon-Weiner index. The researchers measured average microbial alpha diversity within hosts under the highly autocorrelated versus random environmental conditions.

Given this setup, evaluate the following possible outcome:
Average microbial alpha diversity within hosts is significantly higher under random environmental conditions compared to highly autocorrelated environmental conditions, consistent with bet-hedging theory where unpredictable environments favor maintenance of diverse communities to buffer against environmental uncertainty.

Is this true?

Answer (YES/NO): NO